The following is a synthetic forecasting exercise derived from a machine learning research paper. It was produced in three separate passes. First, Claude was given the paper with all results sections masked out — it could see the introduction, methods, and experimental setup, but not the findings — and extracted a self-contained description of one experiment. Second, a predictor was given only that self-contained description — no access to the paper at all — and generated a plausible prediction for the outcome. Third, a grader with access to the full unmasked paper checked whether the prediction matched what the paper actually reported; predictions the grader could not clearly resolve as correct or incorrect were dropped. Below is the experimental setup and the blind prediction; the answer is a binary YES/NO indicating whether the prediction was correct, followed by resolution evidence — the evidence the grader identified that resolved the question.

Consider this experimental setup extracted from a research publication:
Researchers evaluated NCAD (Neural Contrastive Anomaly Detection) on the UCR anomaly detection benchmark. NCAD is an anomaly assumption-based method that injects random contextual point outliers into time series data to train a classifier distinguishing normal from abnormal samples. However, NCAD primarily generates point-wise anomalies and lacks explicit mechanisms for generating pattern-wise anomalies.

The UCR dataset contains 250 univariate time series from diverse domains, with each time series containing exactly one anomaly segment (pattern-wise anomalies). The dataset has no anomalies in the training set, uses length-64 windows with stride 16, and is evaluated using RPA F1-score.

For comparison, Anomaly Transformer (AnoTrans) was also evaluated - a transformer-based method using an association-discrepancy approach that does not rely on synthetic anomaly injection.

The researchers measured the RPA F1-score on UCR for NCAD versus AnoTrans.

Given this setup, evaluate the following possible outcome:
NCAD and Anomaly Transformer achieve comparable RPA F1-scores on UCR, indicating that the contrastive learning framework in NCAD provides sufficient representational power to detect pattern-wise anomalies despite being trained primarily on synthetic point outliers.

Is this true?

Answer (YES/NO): NO